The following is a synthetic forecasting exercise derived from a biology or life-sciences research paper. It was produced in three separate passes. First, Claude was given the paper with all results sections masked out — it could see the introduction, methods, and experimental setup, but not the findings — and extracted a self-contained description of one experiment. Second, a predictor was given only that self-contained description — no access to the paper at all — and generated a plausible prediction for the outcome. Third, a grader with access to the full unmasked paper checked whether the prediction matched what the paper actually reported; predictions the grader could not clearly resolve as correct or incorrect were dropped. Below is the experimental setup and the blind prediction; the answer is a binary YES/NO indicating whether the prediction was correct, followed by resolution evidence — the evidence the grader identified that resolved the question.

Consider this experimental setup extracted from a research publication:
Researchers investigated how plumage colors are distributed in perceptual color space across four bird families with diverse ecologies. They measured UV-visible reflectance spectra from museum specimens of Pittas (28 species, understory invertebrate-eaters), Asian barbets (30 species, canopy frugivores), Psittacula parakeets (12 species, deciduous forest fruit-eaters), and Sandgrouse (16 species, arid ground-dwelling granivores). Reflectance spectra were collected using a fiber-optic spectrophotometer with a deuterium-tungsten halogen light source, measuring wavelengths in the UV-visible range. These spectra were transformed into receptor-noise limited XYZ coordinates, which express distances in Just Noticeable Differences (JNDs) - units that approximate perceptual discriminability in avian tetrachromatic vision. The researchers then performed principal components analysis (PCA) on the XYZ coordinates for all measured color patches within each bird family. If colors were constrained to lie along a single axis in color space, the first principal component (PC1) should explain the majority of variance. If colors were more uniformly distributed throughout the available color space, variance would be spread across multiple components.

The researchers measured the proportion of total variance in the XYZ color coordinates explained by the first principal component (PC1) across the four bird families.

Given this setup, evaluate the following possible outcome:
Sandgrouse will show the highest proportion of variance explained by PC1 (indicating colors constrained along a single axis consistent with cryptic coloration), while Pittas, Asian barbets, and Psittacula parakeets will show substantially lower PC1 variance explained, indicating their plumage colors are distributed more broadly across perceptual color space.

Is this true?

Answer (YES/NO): NO